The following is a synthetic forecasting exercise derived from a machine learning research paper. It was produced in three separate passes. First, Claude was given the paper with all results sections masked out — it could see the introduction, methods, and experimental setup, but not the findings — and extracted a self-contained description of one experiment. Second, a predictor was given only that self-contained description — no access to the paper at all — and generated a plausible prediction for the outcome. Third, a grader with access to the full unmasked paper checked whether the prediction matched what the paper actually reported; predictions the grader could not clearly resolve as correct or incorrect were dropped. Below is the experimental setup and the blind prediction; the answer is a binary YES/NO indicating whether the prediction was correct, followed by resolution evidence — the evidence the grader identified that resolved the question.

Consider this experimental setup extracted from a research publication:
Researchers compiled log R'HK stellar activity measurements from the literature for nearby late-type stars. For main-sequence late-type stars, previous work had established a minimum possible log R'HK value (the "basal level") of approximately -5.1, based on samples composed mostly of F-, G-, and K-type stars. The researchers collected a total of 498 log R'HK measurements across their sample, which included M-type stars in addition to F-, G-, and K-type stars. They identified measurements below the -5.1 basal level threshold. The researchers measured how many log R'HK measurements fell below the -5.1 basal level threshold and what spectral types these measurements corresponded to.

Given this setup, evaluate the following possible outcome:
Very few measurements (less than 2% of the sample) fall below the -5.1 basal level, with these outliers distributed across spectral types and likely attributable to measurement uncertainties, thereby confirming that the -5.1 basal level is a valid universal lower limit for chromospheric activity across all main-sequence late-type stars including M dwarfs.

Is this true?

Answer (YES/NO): NO